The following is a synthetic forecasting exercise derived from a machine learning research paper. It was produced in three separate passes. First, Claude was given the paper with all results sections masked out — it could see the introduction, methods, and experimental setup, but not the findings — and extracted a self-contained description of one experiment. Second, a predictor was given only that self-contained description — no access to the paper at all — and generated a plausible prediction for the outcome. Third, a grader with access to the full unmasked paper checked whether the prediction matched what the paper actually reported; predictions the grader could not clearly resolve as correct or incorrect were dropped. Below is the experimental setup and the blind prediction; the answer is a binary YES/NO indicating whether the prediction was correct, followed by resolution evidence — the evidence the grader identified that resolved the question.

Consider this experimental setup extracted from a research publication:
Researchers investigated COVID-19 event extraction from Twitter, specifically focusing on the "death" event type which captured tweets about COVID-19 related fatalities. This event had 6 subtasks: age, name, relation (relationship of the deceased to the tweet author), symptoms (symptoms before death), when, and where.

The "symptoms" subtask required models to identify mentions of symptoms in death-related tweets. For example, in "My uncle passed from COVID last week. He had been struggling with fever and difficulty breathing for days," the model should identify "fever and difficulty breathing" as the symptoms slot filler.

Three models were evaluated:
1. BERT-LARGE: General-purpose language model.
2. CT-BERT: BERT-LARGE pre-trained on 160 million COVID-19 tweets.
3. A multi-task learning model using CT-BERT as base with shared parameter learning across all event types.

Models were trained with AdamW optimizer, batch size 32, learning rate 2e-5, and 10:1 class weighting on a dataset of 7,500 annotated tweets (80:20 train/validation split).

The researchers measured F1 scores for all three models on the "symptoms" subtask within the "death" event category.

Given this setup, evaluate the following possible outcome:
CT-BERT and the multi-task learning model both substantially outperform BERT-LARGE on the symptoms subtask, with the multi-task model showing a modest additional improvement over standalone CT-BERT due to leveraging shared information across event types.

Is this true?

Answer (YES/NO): NO